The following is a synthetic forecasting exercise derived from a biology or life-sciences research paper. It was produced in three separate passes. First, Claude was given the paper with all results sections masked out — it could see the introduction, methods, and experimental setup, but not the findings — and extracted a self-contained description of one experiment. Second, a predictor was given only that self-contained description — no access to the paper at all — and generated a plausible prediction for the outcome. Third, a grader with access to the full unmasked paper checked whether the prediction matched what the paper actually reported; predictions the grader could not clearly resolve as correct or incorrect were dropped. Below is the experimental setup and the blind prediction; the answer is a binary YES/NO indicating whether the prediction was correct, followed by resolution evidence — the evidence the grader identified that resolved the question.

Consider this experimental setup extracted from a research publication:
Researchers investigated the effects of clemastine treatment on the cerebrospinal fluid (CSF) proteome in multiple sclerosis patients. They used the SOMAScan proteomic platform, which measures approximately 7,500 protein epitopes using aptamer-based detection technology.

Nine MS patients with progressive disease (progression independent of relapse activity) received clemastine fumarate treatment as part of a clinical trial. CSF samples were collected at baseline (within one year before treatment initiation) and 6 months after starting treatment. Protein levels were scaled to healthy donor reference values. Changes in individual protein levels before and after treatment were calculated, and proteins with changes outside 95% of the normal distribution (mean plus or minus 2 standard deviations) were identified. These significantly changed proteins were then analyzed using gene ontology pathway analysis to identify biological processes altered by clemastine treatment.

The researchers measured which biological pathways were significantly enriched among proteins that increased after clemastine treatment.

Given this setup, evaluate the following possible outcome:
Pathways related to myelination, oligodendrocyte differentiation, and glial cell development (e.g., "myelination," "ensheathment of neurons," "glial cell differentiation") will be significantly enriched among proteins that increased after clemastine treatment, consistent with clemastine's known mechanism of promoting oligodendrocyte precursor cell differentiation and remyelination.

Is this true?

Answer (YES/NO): NO